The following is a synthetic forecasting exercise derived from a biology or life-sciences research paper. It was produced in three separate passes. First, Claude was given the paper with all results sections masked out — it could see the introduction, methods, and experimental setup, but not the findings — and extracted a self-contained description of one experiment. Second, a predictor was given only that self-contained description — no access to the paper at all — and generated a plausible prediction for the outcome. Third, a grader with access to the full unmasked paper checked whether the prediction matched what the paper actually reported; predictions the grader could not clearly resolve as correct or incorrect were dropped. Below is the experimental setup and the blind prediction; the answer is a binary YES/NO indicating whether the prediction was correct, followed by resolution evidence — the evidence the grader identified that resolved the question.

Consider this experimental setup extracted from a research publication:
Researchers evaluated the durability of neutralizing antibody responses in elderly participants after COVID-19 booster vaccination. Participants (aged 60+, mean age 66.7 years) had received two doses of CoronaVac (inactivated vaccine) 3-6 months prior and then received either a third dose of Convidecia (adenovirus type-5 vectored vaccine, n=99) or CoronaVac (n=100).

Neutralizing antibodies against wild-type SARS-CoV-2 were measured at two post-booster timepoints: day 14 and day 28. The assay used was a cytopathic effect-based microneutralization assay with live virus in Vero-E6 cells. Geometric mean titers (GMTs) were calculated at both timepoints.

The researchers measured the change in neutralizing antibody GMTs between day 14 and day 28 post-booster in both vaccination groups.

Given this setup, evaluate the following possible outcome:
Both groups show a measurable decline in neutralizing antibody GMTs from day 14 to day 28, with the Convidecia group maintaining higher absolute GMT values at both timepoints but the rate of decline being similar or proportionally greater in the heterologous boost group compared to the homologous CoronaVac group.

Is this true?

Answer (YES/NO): YES